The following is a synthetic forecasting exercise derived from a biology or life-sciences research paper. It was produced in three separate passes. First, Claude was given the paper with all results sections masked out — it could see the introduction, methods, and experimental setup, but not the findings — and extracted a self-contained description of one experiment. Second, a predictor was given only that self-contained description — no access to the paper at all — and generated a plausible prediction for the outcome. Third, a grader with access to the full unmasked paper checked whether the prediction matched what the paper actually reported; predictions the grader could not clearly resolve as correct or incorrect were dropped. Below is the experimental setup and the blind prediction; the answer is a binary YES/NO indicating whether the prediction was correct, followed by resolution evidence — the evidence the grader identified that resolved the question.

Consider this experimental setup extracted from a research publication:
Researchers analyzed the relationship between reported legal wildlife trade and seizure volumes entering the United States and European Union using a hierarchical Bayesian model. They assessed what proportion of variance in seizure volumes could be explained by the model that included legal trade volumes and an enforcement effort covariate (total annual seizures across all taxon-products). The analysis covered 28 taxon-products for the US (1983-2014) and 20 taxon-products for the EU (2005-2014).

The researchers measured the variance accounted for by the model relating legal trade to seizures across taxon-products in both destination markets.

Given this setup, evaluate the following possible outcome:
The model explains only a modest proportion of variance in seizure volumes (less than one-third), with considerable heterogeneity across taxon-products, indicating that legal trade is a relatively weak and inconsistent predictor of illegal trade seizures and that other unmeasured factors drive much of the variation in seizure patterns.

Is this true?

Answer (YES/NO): YES